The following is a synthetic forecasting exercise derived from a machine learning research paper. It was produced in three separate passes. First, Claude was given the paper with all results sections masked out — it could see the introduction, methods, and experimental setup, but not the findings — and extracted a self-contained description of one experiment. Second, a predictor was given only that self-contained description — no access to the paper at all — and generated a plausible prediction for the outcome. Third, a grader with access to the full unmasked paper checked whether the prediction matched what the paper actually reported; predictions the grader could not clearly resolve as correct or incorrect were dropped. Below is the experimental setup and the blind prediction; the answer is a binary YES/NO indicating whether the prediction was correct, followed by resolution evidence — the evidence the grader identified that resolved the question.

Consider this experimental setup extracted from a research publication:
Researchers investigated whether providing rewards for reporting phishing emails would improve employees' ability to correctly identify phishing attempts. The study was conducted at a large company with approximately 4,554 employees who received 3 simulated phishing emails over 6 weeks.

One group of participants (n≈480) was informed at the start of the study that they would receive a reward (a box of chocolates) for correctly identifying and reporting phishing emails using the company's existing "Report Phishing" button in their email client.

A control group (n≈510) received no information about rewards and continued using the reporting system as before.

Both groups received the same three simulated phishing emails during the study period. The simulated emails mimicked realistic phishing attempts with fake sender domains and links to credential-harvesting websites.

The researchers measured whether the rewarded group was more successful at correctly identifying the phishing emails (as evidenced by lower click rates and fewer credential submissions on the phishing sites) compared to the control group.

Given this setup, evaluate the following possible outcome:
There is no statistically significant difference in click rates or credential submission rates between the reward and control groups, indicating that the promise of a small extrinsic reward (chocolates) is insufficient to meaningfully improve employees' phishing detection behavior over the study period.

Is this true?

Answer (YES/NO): YES